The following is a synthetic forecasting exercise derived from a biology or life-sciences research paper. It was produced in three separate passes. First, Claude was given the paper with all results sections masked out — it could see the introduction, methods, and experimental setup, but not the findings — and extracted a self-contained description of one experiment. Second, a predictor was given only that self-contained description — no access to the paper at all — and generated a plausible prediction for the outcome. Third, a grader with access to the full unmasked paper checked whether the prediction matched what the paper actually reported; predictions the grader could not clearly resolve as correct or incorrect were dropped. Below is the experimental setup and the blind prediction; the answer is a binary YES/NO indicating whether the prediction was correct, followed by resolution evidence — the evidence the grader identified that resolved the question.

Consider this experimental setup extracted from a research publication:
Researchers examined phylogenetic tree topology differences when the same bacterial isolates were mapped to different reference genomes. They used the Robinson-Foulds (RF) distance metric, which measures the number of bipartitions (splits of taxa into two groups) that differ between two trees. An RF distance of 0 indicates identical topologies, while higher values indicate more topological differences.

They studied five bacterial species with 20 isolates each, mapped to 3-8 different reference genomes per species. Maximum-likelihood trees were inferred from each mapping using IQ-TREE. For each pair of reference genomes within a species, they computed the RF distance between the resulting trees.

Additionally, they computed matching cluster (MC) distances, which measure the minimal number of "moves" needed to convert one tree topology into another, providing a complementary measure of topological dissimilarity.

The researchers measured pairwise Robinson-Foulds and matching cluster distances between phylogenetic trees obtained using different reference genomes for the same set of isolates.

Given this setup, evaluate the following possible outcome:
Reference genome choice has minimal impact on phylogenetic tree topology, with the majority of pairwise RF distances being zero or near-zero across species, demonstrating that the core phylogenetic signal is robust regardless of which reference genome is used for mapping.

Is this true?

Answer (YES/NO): NO